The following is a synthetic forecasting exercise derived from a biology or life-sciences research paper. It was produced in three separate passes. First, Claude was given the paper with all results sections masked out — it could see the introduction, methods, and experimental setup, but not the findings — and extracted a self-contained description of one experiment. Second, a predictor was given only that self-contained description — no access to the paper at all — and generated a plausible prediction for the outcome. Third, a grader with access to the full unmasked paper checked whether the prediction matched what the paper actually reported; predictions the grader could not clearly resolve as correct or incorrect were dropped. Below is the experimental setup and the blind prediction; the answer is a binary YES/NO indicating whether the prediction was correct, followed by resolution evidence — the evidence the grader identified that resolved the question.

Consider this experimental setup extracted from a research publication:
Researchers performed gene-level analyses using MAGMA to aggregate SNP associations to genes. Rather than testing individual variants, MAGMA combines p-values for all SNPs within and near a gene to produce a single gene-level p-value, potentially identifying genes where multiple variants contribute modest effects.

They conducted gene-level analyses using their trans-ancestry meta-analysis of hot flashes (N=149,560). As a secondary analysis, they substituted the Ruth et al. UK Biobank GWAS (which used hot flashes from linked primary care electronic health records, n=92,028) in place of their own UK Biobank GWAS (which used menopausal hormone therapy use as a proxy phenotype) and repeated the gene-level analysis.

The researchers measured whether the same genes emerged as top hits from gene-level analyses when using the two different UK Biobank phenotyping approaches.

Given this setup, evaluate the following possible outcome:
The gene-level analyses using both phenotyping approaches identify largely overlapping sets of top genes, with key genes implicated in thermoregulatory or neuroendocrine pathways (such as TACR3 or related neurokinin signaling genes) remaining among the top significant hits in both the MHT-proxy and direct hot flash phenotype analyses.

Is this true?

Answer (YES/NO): NO